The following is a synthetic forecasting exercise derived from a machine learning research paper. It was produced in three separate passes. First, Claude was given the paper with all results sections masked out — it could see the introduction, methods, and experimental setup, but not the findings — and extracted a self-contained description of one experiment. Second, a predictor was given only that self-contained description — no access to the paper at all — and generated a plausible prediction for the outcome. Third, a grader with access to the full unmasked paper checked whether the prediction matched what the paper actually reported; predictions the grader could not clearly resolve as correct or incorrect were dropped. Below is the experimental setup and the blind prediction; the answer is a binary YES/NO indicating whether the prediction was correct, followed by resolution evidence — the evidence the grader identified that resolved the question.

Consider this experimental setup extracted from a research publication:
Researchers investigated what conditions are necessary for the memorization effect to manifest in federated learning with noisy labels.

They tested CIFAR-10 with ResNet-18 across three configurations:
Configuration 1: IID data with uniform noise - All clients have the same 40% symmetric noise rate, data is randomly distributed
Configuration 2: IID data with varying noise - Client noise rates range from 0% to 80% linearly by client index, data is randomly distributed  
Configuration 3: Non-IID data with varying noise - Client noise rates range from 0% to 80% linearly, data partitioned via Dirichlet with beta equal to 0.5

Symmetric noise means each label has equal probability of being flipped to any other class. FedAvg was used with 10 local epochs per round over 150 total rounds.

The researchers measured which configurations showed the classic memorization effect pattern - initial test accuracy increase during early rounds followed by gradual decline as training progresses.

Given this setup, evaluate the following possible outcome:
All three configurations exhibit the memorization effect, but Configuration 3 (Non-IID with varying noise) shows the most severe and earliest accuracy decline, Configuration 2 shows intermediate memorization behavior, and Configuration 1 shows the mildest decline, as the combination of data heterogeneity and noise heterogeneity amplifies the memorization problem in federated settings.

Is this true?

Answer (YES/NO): NO